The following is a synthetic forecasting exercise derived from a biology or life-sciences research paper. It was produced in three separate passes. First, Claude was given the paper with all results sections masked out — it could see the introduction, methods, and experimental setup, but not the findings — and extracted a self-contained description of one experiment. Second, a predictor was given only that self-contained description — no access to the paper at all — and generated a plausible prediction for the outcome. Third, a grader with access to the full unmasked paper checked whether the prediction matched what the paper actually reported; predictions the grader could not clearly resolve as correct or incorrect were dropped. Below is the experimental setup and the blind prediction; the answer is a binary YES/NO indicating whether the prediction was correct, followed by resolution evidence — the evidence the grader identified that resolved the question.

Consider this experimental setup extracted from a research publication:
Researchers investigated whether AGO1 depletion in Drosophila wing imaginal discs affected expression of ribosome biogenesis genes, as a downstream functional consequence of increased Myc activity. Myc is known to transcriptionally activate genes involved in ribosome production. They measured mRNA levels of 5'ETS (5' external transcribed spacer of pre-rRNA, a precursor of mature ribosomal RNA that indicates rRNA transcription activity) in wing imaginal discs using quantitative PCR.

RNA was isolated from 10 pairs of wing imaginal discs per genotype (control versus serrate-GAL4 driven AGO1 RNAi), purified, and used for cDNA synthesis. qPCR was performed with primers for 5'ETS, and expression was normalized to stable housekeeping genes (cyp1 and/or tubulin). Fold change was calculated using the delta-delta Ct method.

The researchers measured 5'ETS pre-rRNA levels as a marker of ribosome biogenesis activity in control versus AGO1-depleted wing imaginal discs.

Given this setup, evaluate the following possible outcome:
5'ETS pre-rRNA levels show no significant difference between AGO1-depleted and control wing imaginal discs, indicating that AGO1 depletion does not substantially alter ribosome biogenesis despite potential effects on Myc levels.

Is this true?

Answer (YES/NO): NO